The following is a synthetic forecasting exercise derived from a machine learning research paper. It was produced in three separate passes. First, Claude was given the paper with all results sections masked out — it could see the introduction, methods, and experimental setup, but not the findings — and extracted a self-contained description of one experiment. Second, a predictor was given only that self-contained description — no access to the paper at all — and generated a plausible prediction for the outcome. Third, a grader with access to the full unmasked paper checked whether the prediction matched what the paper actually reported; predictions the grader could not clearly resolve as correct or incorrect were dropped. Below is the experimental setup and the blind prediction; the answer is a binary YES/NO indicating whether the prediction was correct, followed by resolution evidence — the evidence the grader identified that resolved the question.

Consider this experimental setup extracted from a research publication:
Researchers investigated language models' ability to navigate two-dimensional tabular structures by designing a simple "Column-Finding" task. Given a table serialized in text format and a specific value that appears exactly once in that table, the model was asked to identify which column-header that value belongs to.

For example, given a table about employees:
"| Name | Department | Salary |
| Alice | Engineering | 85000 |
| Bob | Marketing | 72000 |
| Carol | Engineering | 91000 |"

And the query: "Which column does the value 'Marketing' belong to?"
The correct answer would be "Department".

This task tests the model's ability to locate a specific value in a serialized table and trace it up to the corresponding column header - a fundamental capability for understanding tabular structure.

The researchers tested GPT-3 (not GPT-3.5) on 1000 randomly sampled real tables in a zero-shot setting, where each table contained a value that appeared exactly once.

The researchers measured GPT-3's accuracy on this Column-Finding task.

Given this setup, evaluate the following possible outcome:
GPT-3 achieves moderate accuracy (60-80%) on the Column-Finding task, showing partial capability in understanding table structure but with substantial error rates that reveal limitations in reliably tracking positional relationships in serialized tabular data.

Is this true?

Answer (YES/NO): NO